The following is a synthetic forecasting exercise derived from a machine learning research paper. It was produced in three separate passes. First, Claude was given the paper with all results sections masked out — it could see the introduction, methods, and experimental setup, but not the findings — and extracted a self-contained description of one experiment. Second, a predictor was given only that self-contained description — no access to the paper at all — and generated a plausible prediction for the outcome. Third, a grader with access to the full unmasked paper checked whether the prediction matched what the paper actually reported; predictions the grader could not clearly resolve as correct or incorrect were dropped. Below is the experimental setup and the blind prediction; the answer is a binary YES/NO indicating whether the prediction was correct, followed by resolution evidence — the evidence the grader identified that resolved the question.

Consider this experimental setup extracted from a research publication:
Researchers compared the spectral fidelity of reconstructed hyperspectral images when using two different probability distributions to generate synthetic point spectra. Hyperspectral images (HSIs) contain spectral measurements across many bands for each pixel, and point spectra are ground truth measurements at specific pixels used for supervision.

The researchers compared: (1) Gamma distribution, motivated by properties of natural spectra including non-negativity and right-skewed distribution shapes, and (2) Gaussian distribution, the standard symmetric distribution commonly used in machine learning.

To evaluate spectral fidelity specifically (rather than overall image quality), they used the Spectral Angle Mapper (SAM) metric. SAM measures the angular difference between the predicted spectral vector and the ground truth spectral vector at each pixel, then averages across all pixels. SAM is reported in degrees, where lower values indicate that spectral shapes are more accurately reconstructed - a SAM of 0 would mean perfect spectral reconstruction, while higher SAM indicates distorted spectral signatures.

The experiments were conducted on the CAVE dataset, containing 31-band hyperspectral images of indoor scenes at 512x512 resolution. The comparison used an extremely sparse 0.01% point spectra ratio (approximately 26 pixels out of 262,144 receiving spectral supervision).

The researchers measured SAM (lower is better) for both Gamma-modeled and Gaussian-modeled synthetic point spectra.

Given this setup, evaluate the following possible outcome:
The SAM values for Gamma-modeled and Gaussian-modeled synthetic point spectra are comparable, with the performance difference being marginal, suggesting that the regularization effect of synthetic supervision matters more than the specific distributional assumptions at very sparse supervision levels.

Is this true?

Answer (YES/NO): NO